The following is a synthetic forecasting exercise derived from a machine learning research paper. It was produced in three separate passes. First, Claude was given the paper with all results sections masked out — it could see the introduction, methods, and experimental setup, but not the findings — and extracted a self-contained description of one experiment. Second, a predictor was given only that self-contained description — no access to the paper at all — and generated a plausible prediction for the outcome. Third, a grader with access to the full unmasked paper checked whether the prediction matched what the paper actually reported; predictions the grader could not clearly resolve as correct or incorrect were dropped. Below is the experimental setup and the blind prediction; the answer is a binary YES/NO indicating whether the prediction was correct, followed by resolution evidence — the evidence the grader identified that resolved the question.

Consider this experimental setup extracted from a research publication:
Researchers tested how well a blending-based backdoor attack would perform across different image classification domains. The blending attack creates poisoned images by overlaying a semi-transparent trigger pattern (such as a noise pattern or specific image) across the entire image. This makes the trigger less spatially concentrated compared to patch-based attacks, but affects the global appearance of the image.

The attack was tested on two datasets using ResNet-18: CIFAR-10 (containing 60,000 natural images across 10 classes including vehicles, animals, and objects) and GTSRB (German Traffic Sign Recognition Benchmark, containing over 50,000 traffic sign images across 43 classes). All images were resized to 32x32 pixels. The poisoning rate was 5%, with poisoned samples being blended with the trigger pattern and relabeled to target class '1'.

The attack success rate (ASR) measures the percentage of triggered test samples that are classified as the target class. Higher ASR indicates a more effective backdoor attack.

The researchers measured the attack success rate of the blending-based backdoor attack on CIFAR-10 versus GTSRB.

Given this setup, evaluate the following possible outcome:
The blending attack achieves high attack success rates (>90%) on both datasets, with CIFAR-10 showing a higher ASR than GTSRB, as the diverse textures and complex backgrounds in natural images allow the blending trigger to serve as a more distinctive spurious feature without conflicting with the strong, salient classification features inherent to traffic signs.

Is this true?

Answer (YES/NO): NO